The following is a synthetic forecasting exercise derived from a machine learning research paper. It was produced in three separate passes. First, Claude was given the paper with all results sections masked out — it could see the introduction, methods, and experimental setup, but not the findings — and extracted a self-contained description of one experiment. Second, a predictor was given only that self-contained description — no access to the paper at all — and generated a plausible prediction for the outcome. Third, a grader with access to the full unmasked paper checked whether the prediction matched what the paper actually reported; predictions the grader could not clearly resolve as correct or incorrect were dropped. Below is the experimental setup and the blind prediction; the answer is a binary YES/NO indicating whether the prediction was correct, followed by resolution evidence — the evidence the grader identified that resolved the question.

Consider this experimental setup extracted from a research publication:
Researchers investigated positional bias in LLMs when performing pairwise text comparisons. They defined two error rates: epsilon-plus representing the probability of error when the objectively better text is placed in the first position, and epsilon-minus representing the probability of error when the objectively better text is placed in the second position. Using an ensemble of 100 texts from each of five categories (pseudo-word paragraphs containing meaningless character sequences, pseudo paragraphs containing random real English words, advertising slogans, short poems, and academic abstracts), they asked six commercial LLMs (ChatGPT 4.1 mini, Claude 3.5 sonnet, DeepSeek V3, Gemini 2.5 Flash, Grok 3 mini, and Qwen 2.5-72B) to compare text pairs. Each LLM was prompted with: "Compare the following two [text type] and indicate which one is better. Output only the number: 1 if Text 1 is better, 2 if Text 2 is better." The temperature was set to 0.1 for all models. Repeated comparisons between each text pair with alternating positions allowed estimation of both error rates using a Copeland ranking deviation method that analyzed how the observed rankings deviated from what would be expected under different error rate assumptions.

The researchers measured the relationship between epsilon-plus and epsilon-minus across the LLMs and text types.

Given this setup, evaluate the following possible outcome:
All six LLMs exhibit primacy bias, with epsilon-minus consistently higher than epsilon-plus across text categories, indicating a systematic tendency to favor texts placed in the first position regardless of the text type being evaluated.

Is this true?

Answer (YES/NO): NO